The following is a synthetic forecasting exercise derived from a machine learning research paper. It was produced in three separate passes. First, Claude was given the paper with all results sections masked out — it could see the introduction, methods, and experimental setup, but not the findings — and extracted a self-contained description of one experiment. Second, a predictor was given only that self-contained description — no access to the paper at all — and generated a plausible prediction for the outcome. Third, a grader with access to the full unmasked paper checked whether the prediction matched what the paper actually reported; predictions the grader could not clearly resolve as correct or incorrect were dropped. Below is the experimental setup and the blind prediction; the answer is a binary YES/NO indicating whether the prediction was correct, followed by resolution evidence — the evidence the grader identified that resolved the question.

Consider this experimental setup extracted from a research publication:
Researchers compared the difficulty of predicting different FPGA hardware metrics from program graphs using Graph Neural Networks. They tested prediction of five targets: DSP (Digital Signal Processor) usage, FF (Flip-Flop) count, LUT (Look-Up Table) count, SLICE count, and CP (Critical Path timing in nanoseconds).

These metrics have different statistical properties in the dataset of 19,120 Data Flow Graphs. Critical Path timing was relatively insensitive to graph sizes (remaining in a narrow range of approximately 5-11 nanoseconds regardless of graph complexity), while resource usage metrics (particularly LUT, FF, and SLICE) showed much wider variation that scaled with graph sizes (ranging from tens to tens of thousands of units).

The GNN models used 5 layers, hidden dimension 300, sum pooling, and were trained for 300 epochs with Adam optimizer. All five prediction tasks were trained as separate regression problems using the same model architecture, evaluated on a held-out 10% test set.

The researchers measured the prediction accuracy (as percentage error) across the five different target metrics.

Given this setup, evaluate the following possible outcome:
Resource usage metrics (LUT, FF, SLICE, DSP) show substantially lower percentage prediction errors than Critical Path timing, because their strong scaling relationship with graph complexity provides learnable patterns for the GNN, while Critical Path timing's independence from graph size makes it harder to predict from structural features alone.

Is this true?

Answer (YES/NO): NO